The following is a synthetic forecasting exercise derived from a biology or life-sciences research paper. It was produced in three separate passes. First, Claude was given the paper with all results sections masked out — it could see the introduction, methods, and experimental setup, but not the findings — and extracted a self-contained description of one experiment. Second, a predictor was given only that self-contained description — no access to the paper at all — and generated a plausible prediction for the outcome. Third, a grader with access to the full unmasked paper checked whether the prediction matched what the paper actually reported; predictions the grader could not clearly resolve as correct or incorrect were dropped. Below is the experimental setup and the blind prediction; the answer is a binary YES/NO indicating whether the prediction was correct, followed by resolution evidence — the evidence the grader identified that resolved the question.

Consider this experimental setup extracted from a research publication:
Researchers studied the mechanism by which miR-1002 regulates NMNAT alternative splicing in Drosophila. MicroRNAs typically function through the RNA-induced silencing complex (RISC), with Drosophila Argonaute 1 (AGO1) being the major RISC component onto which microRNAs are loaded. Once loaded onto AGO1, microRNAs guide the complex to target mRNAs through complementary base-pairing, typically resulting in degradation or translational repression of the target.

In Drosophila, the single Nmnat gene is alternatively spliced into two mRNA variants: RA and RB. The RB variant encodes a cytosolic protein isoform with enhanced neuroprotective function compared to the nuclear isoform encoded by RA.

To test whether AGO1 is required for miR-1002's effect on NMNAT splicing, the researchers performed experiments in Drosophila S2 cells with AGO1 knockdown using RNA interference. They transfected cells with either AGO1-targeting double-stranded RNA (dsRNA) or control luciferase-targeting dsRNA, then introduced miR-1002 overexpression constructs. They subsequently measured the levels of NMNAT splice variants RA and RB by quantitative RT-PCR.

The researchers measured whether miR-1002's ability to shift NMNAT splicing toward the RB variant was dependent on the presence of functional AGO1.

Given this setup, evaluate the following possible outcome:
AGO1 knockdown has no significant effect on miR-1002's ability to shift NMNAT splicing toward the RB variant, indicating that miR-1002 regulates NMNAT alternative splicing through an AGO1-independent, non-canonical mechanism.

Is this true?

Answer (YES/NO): NO